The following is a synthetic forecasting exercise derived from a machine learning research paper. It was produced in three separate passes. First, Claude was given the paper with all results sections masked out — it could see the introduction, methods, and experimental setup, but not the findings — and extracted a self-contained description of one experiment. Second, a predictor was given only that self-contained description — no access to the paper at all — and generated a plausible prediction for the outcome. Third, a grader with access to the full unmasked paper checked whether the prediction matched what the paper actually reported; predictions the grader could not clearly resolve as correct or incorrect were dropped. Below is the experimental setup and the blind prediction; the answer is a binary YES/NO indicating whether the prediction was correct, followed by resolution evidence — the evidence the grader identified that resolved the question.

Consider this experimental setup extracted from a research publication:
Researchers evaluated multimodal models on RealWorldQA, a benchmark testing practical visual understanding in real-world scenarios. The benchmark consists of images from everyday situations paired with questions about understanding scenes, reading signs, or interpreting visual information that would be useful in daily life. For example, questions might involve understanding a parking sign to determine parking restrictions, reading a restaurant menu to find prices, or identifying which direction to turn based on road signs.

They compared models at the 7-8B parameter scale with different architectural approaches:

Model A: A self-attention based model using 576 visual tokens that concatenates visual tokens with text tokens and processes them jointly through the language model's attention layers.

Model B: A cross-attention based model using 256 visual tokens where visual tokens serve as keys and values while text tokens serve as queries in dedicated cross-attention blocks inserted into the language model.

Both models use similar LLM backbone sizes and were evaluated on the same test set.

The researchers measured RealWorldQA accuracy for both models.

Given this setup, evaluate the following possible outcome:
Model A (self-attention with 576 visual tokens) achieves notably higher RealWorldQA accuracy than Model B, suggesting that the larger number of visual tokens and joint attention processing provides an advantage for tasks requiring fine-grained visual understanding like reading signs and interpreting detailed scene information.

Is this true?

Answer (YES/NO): NO